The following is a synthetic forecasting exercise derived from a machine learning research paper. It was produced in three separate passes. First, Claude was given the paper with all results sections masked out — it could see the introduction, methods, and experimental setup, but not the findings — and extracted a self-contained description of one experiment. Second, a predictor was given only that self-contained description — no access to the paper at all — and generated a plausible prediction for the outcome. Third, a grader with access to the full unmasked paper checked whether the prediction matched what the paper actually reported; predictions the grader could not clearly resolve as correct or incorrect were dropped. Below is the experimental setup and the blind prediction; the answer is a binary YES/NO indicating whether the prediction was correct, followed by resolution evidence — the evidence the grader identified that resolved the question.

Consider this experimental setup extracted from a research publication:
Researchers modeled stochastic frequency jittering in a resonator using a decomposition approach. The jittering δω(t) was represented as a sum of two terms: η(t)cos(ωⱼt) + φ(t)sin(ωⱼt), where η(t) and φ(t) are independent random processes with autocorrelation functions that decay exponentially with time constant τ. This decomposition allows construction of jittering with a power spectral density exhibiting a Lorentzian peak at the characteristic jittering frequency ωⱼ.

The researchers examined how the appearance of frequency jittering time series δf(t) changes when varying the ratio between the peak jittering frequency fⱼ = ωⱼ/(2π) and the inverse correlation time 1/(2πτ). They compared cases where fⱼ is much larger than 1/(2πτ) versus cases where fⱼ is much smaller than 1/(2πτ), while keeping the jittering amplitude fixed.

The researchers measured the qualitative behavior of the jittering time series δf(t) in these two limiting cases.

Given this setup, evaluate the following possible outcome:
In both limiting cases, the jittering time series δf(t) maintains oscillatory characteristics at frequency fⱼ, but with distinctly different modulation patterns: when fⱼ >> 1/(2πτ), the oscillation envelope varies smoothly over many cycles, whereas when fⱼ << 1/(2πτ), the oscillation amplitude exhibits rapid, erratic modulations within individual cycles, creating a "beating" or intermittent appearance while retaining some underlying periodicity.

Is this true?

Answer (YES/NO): NO